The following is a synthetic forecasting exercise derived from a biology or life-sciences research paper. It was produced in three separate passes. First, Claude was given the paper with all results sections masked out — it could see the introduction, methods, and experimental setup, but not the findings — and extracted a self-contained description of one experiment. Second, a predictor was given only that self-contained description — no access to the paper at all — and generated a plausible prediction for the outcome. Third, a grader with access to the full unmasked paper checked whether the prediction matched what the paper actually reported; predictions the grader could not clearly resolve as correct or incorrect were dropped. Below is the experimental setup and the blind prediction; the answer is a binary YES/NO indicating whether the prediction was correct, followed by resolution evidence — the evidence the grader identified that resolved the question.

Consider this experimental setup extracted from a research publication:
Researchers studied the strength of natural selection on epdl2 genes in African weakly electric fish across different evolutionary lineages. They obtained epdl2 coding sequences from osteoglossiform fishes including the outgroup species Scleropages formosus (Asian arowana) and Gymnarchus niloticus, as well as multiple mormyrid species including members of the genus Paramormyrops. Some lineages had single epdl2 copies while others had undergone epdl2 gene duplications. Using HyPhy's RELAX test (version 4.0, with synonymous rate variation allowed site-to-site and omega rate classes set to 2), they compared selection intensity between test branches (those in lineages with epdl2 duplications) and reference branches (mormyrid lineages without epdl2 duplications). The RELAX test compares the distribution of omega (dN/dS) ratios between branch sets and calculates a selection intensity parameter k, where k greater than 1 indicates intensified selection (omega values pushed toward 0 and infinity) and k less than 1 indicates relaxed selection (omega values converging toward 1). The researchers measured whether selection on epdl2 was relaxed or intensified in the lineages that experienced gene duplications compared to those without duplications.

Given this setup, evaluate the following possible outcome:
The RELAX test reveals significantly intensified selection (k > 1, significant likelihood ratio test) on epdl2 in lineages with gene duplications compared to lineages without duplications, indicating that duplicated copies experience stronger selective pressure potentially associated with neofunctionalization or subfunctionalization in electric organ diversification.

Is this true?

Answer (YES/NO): YES